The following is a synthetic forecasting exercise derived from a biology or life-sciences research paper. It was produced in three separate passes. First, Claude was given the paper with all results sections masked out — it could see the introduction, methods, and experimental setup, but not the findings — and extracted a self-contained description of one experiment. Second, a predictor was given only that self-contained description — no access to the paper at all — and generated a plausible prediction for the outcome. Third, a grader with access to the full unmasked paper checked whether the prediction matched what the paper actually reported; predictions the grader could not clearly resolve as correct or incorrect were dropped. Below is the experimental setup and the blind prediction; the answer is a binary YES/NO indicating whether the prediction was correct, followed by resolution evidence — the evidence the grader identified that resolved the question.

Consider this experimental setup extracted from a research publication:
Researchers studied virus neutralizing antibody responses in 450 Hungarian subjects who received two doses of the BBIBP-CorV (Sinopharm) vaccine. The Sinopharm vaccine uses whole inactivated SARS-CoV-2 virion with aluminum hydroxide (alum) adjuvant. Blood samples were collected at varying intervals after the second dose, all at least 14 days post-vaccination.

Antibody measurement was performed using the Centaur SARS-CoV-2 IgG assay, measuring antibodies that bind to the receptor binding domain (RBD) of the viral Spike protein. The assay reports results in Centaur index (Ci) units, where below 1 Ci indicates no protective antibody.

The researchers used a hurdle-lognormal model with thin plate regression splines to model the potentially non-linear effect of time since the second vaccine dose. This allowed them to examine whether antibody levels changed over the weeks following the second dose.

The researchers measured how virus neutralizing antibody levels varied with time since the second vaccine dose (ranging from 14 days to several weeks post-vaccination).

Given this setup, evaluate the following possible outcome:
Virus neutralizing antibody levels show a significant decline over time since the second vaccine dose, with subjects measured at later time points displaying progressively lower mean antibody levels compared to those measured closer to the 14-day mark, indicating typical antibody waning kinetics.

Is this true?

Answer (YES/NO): NO